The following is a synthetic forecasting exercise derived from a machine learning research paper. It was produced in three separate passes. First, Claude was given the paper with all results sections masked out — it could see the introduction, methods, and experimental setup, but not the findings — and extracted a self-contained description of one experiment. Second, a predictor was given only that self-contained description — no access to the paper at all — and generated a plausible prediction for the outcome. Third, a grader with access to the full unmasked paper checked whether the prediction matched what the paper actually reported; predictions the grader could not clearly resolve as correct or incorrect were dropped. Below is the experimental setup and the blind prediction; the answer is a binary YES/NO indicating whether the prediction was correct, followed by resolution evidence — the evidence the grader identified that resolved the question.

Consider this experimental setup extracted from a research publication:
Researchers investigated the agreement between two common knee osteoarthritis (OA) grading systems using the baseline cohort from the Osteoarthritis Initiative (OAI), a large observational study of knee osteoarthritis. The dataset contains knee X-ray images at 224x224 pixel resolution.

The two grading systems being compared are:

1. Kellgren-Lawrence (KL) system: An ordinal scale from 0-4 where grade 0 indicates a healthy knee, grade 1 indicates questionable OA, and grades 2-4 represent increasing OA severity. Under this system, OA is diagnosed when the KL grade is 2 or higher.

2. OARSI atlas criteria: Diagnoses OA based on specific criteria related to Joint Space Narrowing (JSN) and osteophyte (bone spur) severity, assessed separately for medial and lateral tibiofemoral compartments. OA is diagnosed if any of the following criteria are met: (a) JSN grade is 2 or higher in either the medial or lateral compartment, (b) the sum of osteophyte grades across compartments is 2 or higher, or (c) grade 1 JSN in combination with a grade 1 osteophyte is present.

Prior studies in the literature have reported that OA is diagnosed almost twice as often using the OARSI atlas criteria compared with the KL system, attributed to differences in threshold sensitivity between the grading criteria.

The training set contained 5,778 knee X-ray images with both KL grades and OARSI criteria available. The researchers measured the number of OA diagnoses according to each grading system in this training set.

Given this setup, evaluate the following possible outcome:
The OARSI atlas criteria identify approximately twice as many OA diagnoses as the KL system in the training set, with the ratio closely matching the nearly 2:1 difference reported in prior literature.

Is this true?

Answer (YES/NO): NO